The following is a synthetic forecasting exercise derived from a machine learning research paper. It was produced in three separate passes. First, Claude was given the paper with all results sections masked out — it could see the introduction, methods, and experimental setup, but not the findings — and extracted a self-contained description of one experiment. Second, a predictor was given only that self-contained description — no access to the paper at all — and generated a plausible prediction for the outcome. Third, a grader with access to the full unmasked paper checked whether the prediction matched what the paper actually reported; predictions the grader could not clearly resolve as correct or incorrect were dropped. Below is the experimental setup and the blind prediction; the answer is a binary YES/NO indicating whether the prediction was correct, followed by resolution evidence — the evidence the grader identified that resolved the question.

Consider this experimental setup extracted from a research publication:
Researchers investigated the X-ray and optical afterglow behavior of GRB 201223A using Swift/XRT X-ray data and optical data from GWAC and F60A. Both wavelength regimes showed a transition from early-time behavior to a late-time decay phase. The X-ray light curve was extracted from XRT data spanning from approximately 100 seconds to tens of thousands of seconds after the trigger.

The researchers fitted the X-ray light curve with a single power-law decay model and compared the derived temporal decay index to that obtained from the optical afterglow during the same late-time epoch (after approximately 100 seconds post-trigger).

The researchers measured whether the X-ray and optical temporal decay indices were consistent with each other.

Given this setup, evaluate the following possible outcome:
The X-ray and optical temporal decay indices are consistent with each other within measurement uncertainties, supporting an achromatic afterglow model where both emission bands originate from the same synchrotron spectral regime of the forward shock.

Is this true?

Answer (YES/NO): YES